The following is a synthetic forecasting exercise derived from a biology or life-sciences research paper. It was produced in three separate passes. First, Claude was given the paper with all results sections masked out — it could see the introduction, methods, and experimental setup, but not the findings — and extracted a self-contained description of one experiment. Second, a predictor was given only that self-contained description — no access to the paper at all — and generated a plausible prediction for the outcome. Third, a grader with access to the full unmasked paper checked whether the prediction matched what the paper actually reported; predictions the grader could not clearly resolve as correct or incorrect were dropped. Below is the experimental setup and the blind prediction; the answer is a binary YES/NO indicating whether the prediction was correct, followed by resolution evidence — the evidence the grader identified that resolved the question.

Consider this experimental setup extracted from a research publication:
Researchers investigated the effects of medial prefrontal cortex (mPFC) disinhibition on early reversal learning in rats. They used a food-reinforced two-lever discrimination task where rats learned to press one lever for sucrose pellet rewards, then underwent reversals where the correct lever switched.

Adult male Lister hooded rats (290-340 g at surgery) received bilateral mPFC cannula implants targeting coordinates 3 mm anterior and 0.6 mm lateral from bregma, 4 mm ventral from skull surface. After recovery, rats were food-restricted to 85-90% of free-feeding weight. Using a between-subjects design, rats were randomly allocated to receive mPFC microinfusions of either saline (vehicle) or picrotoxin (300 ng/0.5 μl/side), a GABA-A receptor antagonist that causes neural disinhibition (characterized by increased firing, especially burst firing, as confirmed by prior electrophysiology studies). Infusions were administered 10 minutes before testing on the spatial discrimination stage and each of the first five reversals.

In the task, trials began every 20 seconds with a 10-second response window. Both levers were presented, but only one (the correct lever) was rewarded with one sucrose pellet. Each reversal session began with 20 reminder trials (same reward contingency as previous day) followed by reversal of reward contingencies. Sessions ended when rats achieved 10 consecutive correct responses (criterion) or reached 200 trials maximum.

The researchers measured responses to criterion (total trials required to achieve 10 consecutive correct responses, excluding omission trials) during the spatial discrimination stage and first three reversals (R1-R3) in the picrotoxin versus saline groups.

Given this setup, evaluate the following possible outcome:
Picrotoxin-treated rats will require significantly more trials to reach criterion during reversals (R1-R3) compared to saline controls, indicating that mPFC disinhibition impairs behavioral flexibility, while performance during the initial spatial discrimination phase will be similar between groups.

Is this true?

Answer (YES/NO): NO